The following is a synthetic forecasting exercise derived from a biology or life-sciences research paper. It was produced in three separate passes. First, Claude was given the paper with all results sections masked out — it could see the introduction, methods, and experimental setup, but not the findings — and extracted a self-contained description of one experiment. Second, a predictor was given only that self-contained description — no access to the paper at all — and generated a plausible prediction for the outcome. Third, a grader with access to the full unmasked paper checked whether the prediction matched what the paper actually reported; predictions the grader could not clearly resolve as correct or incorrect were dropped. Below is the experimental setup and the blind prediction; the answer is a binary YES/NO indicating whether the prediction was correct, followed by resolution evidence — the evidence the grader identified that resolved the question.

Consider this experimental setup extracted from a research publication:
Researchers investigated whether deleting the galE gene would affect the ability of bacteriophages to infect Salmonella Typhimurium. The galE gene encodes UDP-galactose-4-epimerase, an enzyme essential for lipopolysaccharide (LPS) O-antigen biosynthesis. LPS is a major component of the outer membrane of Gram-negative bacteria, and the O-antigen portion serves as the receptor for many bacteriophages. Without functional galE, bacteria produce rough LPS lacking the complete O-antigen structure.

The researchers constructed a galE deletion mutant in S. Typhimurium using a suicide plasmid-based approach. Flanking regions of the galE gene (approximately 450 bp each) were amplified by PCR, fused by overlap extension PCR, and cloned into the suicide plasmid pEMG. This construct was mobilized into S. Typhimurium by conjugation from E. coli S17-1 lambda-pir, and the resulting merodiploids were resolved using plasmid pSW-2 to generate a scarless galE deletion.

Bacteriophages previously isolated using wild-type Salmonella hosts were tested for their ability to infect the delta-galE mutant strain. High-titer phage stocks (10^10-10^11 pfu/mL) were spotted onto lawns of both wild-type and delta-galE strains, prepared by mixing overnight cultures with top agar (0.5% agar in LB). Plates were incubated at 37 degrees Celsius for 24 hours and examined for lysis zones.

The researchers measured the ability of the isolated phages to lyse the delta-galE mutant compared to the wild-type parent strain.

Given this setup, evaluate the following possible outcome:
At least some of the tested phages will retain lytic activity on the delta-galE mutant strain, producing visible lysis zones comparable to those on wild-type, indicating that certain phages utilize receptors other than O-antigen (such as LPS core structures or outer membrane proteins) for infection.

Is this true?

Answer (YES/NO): YES